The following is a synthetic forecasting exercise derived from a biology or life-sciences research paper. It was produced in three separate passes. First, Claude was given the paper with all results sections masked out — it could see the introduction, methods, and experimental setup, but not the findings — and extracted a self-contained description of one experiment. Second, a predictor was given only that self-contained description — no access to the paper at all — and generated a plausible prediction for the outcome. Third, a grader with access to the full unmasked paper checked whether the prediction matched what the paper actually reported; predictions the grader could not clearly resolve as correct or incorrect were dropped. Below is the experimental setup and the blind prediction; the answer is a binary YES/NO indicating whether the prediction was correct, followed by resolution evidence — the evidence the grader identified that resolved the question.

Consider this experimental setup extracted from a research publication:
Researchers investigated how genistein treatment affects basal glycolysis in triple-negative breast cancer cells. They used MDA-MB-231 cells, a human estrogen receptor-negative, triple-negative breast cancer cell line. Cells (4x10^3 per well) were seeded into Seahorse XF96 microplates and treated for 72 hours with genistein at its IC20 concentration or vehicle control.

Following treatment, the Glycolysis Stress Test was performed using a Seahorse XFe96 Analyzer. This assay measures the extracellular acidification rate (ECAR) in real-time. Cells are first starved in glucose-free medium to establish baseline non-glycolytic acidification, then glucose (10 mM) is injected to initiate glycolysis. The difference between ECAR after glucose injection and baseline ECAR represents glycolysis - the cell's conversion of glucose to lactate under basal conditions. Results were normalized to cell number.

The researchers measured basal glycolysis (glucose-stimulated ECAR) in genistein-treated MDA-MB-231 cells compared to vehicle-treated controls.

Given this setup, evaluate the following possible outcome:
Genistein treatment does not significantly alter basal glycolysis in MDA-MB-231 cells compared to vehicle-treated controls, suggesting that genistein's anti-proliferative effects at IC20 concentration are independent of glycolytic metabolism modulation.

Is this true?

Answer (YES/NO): YES